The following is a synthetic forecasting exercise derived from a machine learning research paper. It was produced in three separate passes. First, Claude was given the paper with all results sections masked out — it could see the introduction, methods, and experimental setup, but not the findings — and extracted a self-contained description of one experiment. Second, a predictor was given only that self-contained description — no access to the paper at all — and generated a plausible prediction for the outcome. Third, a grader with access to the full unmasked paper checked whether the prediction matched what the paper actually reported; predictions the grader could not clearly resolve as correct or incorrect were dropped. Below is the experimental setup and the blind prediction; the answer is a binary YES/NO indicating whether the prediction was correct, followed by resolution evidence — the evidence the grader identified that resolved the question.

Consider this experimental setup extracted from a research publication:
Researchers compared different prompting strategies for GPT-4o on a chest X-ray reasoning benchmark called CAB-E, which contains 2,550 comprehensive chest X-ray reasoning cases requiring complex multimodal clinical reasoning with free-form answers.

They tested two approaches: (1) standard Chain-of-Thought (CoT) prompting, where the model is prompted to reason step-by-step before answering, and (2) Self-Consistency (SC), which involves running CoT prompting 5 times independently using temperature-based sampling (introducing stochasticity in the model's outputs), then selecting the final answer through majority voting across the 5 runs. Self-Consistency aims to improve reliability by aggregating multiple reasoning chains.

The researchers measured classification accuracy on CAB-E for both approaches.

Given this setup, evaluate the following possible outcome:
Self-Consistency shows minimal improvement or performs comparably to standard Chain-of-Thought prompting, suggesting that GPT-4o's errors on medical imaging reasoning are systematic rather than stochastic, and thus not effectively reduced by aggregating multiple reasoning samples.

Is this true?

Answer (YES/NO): NO